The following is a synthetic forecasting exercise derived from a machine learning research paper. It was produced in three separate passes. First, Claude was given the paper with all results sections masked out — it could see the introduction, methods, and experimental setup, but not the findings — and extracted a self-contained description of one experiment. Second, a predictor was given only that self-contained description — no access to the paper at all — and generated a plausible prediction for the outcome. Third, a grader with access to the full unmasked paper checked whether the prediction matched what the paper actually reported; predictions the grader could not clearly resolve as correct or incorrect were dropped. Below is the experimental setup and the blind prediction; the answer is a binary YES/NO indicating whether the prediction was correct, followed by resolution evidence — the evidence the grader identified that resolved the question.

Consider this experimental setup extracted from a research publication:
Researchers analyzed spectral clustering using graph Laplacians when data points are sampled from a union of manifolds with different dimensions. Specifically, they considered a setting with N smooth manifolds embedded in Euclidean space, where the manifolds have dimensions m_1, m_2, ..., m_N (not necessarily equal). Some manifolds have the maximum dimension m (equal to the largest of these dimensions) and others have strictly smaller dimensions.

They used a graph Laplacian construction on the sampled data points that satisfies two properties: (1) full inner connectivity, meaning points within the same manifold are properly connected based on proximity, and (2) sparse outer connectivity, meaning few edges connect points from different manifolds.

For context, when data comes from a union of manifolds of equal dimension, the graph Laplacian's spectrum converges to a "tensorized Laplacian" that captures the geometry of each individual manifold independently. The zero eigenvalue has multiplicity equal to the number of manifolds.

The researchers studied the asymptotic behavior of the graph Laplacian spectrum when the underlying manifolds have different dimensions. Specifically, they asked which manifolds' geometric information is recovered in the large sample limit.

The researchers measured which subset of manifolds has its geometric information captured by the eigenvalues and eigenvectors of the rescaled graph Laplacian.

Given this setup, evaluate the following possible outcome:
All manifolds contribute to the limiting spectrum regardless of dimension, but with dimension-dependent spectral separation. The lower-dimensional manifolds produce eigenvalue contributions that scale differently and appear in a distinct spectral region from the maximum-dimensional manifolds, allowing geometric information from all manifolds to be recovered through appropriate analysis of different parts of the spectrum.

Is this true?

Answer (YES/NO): NO